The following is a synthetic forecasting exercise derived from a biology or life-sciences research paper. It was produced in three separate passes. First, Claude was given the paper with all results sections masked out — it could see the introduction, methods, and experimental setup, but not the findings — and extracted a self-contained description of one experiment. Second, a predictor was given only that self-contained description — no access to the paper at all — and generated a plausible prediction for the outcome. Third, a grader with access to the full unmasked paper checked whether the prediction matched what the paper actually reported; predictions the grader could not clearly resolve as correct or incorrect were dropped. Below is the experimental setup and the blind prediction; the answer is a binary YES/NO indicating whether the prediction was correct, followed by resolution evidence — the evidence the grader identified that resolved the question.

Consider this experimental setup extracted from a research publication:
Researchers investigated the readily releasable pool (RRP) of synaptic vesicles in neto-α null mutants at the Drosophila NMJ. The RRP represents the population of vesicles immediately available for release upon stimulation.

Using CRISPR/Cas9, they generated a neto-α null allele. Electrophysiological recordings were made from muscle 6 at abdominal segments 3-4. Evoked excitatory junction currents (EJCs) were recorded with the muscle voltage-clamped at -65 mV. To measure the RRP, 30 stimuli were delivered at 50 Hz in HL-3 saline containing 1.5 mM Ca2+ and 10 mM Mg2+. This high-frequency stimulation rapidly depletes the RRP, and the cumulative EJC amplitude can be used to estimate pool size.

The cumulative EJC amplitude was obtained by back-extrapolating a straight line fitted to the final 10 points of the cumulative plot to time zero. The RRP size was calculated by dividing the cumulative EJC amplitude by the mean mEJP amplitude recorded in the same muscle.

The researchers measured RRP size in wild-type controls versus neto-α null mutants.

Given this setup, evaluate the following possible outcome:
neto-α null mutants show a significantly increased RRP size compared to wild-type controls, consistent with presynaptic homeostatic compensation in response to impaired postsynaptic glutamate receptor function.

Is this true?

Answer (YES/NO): NO